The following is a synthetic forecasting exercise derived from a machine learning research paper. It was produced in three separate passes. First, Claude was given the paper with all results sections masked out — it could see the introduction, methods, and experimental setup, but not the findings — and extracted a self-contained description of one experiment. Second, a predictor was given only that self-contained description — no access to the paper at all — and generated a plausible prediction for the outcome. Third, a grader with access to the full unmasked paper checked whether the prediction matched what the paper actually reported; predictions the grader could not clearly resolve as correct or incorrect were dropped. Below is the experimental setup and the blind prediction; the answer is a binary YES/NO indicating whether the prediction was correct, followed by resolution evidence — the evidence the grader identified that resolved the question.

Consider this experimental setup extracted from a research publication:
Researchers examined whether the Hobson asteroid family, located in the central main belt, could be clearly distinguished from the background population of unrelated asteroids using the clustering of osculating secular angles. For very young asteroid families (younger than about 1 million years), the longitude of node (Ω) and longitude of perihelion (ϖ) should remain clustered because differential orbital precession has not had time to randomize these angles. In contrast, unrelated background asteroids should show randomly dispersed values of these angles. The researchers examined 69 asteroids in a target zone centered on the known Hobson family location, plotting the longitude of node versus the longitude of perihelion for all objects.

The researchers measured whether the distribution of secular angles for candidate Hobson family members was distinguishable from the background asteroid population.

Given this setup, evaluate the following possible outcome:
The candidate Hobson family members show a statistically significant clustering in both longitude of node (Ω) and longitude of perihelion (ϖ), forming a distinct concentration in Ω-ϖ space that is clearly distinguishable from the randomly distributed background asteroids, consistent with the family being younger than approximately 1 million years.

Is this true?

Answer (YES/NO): YES